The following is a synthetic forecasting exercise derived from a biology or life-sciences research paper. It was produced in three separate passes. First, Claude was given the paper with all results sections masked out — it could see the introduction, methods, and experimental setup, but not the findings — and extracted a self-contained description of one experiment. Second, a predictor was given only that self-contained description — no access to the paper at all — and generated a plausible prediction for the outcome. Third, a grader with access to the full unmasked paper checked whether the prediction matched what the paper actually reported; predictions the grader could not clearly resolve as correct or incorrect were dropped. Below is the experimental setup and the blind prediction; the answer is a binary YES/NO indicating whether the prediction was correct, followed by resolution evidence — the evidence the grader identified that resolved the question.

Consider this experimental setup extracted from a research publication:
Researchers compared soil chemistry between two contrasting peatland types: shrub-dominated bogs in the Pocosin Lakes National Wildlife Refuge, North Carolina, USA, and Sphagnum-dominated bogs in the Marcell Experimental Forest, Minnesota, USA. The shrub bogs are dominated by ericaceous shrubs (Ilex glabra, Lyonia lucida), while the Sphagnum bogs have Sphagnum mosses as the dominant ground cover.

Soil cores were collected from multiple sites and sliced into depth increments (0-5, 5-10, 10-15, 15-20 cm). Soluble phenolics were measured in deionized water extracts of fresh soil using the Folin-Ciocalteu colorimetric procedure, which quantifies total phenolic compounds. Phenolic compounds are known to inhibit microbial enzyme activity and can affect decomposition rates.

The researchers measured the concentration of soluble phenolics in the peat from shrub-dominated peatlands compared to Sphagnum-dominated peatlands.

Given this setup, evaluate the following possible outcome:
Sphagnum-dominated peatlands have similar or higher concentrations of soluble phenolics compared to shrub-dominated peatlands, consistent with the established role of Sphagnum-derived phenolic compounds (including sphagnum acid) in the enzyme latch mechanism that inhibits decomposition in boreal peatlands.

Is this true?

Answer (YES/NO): NO